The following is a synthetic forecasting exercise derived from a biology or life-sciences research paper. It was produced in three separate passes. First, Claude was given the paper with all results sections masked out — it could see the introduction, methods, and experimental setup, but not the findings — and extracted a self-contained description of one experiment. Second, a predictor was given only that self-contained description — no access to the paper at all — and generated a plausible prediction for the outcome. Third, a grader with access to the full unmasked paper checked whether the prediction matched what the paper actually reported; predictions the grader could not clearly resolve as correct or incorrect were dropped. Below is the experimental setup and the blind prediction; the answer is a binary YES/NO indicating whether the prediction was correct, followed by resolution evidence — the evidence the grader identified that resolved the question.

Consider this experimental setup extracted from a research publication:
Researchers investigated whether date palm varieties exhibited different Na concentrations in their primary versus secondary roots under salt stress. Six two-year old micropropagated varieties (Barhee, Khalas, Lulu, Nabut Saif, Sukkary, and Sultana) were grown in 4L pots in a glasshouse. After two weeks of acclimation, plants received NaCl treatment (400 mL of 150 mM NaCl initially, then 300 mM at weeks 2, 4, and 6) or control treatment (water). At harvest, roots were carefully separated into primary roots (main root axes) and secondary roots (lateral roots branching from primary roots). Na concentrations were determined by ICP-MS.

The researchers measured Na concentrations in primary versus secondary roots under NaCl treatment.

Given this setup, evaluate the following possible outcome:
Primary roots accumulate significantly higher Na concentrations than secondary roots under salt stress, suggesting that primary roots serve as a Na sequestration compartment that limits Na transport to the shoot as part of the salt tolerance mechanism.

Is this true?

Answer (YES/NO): NO